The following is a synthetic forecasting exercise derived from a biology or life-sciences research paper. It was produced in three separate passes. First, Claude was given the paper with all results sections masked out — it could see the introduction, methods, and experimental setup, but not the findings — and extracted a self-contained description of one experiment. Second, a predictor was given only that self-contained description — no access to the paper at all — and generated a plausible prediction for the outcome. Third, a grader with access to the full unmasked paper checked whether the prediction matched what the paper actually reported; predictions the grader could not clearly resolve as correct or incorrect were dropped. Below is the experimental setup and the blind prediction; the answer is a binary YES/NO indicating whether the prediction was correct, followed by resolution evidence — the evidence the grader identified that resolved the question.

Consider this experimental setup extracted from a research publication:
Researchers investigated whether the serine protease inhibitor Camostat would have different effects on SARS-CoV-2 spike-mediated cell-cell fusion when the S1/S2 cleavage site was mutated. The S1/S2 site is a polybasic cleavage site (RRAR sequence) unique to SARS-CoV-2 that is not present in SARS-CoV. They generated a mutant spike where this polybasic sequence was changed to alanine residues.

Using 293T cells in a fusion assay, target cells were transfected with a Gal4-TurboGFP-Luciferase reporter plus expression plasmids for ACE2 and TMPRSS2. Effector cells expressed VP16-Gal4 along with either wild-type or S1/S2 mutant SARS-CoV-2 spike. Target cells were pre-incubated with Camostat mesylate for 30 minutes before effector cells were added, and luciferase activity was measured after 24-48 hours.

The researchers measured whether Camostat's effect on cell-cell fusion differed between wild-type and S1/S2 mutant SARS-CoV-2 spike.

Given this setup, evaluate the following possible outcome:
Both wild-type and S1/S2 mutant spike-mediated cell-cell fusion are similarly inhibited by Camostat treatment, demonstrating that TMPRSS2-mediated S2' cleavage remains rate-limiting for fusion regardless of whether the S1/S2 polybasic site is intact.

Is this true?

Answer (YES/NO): NO